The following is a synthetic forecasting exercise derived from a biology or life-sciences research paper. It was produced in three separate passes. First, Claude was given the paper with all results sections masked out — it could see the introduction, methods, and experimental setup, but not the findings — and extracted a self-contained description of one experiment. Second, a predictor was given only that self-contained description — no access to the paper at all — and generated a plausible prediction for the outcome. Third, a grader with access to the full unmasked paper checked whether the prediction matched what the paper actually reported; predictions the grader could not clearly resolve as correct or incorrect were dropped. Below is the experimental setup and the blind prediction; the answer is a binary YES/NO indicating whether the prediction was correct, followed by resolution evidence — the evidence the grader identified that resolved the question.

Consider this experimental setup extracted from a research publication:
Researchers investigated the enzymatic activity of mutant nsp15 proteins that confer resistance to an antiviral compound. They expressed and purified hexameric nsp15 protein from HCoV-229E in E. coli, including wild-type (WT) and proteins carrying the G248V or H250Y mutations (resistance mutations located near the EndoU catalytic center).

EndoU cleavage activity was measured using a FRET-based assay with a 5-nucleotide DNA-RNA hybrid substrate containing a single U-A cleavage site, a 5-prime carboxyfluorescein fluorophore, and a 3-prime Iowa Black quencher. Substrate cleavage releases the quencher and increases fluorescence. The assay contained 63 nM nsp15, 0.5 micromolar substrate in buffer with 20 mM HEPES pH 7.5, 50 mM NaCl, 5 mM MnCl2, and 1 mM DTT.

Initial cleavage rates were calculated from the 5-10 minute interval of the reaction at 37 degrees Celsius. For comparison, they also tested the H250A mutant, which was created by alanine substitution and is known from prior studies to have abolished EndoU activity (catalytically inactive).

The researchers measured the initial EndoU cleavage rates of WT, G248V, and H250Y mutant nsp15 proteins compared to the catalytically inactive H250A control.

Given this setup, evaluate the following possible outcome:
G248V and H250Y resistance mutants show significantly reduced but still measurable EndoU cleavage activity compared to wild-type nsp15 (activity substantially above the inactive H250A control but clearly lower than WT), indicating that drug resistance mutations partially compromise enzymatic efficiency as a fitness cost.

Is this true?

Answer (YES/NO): NO